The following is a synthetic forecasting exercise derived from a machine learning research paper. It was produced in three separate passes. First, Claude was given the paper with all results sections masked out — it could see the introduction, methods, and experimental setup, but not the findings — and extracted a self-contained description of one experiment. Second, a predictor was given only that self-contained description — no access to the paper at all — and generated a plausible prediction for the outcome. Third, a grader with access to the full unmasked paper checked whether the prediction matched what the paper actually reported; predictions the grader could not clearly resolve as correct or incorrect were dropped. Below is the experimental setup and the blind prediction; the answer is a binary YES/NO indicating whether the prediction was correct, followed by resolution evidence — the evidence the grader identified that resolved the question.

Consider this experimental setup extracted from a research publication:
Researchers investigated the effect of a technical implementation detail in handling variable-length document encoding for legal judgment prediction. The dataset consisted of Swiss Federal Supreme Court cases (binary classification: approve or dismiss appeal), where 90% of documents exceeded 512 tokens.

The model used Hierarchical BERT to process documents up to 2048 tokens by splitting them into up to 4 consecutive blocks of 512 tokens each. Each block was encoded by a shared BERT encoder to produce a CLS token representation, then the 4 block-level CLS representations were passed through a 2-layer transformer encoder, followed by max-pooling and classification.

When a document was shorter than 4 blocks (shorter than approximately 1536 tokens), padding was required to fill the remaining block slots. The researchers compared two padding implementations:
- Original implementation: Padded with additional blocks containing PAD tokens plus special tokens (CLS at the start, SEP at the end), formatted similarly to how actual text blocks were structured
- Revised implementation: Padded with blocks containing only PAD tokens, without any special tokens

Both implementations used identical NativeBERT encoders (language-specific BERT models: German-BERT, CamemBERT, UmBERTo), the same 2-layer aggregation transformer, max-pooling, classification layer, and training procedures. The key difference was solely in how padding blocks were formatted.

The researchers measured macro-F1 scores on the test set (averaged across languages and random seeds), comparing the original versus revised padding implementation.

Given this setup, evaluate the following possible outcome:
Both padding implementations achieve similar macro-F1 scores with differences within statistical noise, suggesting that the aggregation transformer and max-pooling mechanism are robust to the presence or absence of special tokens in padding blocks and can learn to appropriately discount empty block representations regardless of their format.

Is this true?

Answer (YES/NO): NO